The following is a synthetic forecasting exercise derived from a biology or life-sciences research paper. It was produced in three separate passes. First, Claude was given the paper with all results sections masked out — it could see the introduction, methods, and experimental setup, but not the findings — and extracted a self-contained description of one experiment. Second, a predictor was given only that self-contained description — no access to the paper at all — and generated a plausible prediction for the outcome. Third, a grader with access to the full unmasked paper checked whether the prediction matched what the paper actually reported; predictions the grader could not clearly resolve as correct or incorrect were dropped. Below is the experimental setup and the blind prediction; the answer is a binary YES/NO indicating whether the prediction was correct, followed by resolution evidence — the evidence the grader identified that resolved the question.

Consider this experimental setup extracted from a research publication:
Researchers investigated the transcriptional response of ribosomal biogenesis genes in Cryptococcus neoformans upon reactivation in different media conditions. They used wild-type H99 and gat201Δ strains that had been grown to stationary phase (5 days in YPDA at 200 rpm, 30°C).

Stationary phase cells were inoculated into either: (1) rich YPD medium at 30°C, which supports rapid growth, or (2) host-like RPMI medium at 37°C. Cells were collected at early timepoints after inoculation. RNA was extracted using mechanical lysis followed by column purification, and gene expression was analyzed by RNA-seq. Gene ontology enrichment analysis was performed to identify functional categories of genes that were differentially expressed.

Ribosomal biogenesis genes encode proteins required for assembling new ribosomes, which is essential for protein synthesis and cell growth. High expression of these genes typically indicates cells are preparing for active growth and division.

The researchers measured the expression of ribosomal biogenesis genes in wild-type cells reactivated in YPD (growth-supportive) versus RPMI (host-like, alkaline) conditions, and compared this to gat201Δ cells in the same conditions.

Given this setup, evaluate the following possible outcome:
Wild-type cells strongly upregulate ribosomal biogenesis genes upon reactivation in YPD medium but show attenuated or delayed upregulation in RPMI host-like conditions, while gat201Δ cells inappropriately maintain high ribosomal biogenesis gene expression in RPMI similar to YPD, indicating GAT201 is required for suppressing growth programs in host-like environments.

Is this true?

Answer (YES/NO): YES